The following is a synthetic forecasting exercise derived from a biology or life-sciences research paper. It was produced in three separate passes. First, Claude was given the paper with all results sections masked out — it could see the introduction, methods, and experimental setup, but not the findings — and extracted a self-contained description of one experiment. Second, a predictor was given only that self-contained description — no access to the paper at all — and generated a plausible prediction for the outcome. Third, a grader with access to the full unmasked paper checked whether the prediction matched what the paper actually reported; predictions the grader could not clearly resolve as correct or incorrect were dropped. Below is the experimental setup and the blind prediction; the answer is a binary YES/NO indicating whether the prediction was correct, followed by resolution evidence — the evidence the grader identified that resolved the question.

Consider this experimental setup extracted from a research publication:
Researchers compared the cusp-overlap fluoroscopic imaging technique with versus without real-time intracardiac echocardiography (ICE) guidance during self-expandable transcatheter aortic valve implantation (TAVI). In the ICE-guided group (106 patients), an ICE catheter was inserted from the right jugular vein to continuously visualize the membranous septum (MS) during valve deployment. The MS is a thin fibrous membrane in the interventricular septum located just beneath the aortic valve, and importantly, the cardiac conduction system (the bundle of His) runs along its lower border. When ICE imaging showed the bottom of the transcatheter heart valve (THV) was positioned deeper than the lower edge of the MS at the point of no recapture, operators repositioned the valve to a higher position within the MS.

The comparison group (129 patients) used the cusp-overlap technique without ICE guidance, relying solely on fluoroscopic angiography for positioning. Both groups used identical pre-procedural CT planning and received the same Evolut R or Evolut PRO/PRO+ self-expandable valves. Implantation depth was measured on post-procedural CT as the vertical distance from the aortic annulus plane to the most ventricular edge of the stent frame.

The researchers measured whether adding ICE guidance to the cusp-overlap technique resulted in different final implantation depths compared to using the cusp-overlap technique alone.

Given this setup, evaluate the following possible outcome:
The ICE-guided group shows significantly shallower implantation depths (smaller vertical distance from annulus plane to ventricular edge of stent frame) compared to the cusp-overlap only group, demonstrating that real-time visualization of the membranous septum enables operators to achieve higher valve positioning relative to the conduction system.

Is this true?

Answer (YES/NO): NO